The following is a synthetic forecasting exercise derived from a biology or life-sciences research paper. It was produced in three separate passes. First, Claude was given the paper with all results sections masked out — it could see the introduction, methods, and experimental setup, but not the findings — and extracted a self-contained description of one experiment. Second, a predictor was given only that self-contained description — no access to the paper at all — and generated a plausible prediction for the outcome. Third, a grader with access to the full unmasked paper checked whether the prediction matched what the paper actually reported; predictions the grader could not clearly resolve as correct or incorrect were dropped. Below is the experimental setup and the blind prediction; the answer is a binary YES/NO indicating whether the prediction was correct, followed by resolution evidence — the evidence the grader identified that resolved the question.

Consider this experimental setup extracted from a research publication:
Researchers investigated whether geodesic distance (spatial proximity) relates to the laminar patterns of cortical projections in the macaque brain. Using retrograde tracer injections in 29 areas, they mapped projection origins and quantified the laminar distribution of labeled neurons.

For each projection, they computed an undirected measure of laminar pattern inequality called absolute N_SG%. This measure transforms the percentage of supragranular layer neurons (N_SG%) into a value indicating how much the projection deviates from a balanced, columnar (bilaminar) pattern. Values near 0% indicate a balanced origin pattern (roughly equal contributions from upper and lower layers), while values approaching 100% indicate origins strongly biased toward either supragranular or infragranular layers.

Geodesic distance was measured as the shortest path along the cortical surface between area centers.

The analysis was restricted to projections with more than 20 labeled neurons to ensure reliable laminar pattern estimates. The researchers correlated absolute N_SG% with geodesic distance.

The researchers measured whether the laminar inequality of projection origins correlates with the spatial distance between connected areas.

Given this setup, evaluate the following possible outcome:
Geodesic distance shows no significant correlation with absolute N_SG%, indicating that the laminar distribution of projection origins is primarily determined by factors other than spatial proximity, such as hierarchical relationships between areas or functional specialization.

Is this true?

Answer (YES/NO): YES